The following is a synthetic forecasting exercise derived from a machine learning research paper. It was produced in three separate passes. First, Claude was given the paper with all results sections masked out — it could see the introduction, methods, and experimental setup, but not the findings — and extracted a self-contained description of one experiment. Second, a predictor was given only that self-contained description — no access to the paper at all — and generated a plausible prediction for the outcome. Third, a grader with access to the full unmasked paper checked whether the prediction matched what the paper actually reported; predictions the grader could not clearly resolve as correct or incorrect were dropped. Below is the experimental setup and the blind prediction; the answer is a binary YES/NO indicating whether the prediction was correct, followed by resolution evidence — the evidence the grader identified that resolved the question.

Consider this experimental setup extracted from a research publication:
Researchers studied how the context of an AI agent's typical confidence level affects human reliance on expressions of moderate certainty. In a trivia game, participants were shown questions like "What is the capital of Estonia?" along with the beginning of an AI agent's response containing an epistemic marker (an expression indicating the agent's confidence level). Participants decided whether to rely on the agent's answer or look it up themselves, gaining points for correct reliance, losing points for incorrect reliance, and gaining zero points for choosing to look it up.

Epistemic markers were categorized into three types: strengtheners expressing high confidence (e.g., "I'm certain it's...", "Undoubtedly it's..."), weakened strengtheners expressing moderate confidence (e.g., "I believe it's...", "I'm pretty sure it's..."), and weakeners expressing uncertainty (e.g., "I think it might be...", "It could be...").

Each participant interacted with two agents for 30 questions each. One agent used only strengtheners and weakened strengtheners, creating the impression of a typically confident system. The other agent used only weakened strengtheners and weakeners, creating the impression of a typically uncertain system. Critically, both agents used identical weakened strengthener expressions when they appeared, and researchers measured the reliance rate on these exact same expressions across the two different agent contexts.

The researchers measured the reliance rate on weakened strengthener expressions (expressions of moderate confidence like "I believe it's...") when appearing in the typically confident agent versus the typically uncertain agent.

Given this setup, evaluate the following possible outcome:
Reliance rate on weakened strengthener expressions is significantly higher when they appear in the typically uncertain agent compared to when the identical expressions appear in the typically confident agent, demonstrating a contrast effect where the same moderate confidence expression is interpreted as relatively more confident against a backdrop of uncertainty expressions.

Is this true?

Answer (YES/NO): YES